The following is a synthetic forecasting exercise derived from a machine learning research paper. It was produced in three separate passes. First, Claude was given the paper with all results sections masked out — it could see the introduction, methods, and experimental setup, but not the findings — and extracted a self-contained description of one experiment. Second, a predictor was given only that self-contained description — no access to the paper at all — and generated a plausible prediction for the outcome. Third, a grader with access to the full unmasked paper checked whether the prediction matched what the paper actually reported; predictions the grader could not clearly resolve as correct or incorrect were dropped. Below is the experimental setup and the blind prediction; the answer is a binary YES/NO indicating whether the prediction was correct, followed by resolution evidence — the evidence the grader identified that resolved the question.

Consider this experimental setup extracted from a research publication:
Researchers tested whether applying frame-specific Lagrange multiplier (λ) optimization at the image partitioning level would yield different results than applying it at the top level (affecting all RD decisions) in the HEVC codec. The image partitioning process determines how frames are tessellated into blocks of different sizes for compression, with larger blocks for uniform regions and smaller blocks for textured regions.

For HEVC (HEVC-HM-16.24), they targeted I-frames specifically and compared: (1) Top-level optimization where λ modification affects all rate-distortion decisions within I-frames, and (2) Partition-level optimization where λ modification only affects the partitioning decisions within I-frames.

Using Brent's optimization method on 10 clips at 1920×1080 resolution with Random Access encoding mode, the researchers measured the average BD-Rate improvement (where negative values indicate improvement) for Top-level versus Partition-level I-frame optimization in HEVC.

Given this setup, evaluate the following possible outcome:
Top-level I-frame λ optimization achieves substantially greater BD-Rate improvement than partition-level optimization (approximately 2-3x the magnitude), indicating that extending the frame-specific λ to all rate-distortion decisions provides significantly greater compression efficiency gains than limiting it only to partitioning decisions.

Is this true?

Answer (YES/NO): YES